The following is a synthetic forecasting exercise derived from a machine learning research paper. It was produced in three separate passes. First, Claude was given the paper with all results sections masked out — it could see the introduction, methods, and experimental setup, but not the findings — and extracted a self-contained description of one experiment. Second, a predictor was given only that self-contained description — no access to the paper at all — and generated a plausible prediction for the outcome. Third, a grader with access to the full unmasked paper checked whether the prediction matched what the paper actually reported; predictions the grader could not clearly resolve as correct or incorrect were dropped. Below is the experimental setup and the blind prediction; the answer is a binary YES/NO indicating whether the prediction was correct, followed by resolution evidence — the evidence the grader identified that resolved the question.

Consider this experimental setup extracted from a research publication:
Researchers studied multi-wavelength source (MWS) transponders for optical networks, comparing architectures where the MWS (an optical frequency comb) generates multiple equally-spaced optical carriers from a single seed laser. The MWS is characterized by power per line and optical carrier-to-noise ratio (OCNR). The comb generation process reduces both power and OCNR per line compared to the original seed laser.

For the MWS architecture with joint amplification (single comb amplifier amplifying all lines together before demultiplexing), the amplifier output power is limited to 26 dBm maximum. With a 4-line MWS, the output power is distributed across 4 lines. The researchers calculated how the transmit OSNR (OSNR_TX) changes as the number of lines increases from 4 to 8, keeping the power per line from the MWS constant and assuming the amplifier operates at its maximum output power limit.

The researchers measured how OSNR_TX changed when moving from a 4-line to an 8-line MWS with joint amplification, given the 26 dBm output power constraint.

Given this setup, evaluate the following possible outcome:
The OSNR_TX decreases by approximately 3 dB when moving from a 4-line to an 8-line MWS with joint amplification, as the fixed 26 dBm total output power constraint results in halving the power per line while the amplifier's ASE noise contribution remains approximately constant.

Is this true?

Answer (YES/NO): NO